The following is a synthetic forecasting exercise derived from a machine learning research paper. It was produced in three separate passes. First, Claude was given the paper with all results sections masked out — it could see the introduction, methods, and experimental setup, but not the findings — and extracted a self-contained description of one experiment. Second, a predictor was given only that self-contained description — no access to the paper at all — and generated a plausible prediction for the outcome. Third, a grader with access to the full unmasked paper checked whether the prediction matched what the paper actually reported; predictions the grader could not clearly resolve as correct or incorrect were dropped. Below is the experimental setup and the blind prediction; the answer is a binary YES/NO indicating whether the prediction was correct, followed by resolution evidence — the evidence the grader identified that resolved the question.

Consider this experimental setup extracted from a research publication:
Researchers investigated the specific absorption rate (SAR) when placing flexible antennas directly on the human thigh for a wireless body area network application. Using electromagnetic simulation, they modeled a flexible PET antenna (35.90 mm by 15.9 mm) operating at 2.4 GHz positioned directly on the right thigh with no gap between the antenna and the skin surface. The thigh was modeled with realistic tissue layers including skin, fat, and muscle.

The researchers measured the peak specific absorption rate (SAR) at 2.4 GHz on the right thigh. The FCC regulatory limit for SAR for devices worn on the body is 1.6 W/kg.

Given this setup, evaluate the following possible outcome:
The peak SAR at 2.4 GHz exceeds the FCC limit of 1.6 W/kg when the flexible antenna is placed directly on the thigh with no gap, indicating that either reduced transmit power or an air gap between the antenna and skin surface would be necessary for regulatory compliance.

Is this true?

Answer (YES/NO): NO